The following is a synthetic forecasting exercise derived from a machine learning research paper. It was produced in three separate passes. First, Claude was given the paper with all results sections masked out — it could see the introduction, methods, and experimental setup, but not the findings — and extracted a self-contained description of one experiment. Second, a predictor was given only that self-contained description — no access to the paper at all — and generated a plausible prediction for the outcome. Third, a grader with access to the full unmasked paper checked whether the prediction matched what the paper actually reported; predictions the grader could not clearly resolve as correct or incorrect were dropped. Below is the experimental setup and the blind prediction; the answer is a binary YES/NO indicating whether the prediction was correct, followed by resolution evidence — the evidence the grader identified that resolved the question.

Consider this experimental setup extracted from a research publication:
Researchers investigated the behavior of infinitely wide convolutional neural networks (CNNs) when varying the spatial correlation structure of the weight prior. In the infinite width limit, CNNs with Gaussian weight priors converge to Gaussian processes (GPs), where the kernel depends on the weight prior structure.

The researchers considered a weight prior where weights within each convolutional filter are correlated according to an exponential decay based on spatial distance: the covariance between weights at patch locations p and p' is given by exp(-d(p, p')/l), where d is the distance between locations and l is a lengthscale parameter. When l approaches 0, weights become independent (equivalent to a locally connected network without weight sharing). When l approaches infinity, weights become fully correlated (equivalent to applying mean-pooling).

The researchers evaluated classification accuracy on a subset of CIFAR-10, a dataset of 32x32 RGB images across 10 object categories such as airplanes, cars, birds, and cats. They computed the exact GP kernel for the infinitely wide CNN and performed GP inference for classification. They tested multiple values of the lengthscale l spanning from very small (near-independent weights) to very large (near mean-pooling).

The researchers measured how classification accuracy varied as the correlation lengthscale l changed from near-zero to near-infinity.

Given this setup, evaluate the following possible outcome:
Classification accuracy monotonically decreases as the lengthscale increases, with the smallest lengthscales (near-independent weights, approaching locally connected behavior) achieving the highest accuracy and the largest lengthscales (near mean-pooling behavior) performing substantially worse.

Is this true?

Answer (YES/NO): NO